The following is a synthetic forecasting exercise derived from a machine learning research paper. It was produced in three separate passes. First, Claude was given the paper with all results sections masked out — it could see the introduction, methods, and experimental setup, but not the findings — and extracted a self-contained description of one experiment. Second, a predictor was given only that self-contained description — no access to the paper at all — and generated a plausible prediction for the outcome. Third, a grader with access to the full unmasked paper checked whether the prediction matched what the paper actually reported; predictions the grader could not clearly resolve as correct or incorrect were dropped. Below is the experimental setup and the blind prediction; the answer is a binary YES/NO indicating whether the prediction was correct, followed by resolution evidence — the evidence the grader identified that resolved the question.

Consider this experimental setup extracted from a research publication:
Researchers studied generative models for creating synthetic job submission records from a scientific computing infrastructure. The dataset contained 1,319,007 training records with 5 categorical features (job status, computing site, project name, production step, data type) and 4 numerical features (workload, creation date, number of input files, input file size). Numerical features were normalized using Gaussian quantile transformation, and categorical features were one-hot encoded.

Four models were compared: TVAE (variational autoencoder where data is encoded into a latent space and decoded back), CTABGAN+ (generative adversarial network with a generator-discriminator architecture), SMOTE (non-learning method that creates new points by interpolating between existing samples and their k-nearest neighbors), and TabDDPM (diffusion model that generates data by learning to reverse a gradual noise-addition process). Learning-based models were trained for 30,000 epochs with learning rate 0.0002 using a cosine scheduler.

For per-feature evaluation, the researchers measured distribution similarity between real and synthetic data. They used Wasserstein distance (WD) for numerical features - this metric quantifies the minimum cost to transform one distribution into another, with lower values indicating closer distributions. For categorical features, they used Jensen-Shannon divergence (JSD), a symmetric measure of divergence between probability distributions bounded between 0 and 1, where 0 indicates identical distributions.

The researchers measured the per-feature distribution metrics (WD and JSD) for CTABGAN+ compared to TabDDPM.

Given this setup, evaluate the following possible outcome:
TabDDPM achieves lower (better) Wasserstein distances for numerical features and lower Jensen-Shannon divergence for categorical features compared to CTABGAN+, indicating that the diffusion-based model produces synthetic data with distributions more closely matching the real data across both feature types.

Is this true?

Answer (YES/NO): YES